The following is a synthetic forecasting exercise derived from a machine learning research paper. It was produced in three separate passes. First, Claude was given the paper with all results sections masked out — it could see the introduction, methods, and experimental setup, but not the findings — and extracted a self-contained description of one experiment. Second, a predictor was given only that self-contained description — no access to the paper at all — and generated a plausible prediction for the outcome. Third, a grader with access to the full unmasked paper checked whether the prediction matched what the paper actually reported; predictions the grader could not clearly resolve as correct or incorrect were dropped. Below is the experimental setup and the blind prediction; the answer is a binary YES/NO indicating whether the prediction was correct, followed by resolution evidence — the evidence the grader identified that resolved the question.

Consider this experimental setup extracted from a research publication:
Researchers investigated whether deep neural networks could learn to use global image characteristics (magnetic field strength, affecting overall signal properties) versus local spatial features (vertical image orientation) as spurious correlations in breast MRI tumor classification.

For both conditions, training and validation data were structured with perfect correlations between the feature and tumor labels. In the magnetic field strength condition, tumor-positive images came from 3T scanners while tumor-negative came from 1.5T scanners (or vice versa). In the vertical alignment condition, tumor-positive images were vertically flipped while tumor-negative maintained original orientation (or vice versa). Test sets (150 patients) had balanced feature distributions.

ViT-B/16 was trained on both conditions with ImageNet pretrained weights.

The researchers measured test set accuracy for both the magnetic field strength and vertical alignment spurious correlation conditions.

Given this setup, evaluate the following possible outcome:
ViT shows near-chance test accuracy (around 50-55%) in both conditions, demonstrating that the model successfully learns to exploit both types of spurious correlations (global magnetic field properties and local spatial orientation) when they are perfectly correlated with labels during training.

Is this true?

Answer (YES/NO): YES